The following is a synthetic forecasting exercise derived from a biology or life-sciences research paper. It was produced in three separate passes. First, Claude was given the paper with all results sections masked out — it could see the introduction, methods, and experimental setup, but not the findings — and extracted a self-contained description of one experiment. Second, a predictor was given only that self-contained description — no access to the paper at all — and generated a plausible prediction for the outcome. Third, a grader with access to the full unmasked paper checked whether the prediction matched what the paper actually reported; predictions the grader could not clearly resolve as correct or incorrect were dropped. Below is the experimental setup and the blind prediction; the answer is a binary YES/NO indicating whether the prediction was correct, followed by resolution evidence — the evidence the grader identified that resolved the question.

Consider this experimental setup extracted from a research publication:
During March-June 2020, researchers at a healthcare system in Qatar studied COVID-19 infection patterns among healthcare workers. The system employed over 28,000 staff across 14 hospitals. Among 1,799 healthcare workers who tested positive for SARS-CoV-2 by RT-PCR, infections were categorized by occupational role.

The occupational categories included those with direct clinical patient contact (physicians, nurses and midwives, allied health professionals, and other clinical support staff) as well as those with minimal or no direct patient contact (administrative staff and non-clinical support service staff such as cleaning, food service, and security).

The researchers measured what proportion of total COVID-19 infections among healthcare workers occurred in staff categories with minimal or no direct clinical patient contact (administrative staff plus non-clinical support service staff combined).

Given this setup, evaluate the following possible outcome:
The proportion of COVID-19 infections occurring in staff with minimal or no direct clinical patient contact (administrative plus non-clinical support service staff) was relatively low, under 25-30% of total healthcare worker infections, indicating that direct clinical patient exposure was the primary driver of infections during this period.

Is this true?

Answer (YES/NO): NO